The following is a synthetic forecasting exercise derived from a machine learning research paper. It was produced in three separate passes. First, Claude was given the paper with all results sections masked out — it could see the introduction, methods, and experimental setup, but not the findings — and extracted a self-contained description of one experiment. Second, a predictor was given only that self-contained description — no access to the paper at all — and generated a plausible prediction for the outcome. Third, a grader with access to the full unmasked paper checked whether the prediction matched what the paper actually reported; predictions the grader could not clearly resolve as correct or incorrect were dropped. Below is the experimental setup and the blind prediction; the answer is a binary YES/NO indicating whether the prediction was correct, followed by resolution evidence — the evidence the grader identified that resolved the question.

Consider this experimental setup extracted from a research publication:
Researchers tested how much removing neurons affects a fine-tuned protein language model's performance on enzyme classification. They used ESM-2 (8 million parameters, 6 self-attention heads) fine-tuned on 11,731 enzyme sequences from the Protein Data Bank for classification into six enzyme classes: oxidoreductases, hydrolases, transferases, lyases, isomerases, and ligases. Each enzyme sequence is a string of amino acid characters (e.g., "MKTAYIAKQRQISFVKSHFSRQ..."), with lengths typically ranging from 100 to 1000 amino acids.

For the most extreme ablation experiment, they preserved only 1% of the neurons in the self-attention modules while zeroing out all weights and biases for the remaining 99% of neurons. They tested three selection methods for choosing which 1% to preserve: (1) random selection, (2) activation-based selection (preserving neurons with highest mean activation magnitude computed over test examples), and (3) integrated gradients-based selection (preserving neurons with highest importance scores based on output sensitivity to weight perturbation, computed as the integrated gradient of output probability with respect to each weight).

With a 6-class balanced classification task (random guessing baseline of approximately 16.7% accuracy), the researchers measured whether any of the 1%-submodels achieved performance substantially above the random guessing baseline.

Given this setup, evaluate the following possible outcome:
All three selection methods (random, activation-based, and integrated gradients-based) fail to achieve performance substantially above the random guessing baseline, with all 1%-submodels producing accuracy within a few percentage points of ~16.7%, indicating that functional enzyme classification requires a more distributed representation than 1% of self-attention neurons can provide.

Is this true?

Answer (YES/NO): NO